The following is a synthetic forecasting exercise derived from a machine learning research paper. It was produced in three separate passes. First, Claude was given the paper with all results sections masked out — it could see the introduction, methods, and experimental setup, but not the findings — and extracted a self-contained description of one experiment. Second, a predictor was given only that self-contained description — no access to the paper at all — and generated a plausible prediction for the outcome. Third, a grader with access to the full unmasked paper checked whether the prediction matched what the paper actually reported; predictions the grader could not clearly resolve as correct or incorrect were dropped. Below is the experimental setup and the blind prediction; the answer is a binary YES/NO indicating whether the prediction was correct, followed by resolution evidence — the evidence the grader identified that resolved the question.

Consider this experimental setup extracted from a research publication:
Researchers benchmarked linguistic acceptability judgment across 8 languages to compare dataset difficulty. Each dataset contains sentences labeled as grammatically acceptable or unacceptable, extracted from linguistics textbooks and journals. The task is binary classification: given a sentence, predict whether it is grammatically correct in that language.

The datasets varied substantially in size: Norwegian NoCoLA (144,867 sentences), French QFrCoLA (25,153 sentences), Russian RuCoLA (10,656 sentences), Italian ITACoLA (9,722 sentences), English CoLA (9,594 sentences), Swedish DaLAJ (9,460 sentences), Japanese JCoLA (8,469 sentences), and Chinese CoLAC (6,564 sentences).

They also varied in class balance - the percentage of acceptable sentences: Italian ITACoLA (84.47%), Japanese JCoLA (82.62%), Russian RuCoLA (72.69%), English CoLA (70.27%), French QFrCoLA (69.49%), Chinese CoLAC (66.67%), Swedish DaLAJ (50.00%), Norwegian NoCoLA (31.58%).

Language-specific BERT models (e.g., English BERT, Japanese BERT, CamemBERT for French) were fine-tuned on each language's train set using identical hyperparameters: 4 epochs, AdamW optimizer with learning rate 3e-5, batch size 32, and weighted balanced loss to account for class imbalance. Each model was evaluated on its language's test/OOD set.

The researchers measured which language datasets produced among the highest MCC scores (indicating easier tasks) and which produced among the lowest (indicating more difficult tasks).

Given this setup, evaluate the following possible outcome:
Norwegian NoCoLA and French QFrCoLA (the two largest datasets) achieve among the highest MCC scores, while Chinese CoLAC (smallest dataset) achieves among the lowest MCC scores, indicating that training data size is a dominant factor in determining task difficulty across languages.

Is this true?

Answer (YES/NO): NO